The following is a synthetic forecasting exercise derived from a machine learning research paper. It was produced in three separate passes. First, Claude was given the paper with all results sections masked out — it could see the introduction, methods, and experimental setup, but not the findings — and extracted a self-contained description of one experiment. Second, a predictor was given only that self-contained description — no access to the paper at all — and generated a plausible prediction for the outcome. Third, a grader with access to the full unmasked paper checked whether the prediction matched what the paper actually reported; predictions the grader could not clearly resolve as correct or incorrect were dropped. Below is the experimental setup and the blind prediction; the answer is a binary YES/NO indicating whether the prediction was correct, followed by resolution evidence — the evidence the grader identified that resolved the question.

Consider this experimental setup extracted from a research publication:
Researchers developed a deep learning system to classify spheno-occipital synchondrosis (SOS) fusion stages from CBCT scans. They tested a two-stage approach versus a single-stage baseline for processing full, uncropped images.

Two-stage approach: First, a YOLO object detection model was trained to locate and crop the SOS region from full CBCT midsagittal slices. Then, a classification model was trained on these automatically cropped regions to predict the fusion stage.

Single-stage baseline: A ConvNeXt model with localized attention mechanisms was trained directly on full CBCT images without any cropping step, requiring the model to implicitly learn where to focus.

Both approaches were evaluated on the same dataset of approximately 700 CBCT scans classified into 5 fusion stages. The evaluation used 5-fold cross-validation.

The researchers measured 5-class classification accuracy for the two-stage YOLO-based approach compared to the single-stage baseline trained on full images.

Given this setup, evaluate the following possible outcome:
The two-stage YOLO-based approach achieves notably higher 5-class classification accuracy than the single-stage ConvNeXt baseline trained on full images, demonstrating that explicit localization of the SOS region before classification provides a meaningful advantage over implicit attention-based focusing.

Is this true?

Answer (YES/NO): YES